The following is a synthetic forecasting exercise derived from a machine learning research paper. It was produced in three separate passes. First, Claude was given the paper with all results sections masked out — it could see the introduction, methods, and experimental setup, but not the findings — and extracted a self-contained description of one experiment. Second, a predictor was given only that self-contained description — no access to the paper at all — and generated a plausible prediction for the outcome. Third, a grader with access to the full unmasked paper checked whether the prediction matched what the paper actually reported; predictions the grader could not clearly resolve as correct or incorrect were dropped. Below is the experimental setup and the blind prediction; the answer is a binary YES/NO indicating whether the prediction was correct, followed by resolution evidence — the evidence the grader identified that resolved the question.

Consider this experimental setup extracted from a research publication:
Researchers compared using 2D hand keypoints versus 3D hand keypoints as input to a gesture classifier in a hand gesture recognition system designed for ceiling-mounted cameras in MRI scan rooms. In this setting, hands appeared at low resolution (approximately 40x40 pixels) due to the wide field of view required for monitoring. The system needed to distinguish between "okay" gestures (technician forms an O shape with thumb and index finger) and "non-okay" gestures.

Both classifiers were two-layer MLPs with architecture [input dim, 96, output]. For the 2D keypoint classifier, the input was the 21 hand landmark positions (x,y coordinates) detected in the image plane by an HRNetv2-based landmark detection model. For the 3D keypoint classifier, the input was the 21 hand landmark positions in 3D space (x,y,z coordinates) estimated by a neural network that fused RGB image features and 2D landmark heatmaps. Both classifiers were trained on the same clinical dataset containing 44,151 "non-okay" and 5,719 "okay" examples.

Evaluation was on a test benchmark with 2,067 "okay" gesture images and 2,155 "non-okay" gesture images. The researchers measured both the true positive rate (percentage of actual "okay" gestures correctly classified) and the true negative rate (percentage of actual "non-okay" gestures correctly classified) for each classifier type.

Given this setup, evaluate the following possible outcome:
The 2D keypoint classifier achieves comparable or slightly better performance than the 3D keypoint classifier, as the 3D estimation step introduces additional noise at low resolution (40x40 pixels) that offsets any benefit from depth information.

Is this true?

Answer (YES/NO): NO